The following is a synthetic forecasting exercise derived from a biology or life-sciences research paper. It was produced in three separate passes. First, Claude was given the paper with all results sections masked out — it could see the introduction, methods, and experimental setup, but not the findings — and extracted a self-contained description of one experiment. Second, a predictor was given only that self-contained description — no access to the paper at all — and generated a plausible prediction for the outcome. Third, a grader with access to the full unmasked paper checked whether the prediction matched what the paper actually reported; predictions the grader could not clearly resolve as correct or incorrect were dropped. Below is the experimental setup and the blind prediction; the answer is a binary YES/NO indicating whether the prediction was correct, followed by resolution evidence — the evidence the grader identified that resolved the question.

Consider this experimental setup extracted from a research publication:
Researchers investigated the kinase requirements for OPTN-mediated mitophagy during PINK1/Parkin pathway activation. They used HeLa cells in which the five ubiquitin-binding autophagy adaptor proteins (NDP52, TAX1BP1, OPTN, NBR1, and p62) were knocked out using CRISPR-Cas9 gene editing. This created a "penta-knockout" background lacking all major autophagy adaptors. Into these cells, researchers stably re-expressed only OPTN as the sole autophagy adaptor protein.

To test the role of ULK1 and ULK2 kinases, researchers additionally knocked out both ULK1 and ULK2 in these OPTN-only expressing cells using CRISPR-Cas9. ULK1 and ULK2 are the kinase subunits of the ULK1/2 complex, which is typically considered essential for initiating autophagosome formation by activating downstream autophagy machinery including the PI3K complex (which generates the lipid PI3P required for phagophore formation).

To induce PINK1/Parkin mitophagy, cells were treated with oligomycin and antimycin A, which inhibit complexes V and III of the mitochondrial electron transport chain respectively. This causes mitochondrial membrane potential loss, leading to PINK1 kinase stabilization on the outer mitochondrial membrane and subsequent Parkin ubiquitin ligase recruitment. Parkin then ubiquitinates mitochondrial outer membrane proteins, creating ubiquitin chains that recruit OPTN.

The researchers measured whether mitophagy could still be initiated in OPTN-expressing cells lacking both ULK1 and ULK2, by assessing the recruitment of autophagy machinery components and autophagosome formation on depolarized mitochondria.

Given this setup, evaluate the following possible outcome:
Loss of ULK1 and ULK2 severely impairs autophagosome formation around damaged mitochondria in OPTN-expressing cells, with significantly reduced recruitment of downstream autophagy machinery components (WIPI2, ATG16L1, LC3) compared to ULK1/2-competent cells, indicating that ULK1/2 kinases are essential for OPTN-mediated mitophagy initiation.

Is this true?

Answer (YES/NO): NO